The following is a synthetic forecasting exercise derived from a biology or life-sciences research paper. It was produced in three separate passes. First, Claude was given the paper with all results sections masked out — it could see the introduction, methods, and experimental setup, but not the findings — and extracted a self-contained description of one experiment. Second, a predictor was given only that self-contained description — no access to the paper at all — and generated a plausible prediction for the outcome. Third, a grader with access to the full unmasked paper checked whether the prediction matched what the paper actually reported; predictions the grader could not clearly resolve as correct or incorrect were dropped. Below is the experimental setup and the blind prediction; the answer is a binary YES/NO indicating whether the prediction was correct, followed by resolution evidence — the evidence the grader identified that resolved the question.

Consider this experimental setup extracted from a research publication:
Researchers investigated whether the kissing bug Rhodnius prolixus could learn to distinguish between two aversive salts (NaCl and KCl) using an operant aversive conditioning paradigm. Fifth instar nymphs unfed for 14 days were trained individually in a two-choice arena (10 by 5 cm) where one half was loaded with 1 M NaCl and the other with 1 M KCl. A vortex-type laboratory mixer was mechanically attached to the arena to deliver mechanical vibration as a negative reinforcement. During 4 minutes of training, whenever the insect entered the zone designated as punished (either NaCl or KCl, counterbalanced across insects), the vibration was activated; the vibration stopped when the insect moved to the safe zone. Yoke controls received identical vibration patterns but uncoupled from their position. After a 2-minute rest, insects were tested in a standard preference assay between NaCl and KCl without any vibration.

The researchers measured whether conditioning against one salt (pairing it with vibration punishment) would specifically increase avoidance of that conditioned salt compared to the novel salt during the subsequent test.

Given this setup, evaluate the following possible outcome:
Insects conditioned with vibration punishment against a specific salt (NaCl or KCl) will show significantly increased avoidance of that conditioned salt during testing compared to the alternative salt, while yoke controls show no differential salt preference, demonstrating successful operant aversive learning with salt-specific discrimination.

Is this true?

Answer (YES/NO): NO